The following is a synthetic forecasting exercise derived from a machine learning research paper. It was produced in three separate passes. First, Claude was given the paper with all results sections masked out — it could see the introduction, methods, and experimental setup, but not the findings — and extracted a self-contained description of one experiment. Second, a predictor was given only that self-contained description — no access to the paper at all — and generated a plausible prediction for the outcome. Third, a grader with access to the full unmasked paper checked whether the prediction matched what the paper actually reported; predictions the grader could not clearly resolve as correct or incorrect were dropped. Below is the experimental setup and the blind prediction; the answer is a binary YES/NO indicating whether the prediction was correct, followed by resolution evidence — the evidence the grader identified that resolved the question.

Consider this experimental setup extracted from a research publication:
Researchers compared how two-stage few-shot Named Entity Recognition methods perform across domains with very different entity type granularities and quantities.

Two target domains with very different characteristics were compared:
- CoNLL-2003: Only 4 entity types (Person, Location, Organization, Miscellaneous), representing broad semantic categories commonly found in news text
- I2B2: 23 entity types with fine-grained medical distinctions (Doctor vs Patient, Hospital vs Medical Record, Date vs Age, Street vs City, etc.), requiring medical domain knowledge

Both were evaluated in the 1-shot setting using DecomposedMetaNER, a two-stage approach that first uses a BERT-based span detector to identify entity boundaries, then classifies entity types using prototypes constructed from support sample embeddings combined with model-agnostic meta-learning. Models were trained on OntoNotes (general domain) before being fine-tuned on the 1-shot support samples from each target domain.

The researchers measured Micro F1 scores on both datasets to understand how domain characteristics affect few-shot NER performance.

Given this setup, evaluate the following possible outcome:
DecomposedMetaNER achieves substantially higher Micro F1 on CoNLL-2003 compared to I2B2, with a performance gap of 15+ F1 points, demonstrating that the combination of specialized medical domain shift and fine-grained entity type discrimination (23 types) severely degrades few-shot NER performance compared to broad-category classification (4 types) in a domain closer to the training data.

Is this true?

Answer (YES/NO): YES